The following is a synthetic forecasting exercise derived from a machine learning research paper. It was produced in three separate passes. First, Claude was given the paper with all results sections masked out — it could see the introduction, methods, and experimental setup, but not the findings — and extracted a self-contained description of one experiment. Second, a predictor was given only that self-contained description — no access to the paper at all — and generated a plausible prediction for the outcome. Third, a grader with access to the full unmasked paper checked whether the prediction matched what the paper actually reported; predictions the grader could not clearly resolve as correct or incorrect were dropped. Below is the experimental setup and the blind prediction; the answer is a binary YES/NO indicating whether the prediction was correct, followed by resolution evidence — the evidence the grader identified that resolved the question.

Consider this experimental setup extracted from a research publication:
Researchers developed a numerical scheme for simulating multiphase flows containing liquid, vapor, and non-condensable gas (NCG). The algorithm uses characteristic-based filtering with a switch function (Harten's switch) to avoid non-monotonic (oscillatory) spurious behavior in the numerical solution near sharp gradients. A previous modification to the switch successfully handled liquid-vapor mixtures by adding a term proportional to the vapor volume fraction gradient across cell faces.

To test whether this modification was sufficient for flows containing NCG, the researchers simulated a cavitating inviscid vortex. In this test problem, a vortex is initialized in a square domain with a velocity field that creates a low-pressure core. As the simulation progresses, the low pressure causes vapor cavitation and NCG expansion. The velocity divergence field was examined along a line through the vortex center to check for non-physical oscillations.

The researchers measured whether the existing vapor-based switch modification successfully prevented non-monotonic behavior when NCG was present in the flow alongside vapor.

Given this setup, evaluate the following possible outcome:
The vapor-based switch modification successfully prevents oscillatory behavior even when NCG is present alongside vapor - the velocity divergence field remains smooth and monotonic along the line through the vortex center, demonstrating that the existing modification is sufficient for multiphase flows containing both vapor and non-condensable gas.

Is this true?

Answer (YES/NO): NO